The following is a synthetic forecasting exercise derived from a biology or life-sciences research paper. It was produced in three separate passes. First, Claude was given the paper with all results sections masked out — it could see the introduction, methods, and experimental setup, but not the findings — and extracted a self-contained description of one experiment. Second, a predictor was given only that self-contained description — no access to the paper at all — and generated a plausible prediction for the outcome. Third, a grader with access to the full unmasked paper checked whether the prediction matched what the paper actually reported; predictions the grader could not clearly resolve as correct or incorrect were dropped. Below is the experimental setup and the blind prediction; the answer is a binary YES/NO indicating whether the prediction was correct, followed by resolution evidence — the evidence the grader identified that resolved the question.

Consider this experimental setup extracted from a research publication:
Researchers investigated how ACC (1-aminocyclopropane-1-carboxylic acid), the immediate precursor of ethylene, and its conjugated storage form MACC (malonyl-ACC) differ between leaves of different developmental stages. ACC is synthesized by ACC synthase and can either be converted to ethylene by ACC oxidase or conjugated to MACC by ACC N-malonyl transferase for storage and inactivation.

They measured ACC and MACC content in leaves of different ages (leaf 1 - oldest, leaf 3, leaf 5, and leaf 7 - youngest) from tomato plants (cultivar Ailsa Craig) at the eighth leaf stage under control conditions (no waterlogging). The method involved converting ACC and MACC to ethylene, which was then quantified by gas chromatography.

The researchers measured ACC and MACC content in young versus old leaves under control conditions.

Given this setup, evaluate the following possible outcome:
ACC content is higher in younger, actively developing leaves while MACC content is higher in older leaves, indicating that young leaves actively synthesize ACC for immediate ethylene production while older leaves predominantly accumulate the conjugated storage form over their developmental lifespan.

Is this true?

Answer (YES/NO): NO